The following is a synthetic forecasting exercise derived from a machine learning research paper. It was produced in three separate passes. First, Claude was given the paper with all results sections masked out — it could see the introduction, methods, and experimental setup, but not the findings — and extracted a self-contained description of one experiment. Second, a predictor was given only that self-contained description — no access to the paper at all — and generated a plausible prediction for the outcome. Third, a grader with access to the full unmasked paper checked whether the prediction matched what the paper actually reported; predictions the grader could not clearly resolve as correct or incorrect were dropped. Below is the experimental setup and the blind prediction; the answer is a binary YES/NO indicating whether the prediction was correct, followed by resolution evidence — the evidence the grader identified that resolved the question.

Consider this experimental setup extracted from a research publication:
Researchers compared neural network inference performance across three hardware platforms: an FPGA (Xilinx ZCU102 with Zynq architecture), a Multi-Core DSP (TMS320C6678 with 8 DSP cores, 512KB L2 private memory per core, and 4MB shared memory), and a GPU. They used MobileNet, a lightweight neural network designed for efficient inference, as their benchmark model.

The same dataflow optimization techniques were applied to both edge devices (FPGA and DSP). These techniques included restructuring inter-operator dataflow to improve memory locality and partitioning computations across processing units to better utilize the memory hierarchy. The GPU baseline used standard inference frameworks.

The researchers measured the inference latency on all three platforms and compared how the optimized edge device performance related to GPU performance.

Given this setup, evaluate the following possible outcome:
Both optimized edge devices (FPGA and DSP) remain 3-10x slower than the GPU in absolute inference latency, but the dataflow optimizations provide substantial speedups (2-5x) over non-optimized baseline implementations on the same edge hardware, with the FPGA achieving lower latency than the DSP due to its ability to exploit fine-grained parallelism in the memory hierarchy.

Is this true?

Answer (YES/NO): NO